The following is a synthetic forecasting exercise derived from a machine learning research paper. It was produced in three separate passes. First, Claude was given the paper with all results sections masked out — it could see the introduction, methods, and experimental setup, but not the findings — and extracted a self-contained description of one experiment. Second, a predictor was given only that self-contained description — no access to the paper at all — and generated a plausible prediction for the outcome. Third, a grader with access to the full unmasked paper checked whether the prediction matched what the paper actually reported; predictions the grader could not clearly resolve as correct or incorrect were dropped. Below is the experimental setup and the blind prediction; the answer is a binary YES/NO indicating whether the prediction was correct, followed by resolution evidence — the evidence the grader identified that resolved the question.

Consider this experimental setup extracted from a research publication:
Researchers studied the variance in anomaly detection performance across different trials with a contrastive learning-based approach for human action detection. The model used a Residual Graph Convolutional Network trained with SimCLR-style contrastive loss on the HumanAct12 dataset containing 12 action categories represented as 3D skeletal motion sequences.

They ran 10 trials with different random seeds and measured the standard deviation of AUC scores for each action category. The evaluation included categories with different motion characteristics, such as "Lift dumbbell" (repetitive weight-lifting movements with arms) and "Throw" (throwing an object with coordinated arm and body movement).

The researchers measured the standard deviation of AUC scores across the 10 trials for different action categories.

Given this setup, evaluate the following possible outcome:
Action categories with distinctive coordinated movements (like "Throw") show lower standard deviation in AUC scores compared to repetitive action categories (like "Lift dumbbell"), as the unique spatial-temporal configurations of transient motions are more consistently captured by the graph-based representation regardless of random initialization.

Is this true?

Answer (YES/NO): NO